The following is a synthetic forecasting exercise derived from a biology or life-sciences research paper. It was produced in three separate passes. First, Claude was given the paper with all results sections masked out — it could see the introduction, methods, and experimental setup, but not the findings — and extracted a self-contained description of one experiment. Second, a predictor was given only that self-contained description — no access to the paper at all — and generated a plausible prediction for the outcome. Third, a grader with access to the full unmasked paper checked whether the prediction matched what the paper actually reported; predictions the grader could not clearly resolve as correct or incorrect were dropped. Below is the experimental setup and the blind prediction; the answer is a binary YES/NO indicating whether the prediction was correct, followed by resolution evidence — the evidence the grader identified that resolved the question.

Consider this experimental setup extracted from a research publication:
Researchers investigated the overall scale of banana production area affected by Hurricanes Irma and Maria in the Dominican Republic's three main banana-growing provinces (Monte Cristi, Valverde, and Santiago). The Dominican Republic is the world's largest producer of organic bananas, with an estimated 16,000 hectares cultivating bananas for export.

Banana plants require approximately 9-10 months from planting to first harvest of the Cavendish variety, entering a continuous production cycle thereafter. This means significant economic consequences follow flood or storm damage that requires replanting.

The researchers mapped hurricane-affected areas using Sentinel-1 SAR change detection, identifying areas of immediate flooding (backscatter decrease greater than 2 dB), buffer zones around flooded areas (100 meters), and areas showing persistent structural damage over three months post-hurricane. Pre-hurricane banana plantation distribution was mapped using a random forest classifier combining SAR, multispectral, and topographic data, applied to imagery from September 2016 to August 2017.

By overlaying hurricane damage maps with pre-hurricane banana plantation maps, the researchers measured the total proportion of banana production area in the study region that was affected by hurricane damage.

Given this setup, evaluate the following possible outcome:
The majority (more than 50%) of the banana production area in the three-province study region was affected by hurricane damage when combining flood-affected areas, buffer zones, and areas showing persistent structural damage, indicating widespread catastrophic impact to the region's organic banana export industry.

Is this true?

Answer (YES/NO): NO